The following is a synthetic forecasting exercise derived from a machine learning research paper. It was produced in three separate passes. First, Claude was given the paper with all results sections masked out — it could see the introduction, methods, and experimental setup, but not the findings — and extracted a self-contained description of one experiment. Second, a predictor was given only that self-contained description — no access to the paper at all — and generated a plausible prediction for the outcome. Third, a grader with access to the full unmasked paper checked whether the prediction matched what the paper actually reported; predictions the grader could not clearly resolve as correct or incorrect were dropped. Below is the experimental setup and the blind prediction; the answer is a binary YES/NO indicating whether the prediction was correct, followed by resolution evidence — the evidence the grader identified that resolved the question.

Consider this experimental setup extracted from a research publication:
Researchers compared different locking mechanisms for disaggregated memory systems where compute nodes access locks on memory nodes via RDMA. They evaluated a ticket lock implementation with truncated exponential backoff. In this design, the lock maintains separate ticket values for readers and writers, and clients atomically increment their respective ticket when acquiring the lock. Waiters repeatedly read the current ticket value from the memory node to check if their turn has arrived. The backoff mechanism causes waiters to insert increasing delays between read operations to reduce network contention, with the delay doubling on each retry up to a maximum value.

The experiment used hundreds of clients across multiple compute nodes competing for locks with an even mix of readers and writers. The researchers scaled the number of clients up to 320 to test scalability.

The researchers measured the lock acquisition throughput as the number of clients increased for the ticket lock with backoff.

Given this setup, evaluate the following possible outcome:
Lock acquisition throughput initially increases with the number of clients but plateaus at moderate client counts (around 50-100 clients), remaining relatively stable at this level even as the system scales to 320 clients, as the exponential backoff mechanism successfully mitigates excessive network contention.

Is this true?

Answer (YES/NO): NO